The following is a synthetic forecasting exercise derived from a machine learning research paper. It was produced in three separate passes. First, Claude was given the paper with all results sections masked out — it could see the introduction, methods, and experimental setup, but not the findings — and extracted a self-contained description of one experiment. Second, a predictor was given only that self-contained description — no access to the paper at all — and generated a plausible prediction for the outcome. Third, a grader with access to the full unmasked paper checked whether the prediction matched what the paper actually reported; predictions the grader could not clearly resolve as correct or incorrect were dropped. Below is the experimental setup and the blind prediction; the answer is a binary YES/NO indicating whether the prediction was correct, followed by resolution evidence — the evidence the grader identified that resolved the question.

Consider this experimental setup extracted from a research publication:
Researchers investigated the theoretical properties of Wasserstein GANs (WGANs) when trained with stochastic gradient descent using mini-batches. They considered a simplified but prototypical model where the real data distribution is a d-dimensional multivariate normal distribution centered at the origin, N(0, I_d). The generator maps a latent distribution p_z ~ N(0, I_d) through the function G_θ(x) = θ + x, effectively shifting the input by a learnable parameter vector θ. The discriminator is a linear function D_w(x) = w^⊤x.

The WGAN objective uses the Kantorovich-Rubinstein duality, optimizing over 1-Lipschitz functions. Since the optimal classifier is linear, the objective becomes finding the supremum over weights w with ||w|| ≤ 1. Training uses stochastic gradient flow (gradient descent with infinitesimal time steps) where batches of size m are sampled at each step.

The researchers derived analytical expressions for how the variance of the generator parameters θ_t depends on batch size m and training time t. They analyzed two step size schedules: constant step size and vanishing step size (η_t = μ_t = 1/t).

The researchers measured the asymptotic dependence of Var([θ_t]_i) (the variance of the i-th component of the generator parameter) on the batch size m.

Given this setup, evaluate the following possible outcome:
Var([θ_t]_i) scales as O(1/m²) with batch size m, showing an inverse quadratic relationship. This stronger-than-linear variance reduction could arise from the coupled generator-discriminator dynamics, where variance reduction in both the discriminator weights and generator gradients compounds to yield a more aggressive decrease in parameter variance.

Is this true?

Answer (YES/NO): NO